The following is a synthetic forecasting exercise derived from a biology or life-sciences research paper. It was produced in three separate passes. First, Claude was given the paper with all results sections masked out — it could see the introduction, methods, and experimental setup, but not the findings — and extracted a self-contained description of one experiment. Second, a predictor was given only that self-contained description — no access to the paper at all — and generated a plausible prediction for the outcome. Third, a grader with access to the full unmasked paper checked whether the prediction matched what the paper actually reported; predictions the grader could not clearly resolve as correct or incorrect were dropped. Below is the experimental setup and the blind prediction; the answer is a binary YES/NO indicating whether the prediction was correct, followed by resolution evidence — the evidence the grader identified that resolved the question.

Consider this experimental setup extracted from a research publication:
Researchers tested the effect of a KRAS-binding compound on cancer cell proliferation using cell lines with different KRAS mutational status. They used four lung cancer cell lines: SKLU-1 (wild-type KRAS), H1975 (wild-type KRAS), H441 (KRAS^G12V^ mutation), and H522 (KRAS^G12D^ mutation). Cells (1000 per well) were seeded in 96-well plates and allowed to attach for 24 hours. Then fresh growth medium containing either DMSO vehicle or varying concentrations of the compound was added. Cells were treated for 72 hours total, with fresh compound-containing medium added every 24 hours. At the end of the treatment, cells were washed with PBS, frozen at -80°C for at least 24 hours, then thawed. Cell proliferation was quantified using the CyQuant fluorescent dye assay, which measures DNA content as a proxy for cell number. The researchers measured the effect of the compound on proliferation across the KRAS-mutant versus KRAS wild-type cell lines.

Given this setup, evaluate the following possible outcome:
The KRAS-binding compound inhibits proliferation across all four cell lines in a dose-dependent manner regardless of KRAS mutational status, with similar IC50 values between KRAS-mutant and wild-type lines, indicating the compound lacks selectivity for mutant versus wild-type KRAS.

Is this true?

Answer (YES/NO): NO